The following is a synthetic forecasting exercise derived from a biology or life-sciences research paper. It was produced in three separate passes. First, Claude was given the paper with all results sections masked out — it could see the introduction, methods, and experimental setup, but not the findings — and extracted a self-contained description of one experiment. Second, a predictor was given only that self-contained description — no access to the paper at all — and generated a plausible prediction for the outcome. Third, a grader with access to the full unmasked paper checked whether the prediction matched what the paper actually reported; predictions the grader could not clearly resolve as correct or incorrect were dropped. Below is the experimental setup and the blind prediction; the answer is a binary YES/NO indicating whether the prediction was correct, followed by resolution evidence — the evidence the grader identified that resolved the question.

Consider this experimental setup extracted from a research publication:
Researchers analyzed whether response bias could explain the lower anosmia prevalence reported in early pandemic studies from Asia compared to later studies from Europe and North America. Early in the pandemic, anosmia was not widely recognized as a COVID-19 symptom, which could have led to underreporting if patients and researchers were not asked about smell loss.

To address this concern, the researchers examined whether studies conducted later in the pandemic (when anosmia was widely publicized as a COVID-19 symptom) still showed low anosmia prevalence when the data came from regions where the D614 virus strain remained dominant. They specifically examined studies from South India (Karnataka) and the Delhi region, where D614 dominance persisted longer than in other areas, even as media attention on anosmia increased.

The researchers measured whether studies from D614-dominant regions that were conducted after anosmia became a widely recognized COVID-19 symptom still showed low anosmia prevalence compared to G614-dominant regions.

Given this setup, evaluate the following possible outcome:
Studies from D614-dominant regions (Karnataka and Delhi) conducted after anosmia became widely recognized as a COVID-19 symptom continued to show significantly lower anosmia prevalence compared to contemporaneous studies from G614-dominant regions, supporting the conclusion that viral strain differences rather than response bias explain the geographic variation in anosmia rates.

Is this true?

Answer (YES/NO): YES